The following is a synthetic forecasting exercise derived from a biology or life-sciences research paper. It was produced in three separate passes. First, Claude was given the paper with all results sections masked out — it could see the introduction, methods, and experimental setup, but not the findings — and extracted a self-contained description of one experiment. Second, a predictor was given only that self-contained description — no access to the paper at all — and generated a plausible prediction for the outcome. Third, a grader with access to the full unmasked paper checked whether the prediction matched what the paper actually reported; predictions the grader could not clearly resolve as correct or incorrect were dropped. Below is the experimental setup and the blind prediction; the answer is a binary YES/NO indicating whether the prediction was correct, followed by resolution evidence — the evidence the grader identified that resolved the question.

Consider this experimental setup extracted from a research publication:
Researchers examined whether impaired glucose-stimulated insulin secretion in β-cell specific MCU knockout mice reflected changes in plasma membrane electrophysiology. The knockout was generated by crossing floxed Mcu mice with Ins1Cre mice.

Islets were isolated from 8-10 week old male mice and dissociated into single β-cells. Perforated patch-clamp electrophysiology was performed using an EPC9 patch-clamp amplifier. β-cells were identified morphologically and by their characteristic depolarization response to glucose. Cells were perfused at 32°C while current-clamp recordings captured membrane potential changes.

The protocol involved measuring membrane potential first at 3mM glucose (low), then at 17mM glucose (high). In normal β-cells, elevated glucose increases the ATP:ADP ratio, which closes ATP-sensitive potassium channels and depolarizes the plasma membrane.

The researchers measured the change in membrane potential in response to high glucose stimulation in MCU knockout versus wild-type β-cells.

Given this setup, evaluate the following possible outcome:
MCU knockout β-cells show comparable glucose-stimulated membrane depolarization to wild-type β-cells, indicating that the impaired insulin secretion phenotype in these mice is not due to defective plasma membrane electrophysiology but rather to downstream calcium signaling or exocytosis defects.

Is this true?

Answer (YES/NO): YES